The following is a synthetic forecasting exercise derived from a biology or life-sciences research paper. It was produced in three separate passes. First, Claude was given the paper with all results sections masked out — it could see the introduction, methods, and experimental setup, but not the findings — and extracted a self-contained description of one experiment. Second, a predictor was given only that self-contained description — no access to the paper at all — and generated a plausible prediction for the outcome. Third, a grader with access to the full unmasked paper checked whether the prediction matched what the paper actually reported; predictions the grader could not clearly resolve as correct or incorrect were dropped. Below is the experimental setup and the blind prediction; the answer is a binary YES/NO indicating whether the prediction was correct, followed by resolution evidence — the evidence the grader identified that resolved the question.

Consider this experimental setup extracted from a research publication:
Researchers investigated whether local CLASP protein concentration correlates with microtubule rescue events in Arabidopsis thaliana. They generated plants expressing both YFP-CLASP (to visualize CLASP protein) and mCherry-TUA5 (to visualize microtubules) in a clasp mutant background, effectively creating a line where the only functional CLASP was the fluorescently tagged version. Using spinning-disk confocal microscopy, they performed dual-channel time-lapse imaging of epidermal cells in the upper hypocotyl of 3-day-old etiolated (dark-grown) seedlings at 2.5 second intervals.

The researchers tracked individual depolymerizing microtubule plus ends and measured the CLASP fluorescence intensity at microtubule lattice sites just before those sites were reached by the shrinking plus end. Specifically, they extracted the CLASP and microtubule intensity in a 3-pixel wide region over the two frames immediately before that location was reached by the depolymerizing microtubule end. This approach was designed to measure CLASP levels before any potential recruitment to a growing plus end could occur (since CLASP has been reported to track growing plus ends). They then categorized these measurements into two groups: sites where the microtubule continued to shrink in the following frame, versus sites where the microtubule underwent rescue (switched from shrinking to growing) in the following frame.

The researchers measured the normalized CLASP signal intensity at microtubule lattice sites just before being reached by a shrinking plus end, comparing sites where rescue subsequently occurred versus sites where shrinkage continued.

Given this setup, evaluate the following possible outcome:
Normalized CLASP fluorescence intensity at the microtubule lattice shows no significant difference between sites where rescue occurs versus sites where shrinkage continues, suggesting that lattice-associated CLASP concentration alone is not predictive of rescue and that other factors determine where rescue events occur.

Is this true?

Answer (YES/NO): NO